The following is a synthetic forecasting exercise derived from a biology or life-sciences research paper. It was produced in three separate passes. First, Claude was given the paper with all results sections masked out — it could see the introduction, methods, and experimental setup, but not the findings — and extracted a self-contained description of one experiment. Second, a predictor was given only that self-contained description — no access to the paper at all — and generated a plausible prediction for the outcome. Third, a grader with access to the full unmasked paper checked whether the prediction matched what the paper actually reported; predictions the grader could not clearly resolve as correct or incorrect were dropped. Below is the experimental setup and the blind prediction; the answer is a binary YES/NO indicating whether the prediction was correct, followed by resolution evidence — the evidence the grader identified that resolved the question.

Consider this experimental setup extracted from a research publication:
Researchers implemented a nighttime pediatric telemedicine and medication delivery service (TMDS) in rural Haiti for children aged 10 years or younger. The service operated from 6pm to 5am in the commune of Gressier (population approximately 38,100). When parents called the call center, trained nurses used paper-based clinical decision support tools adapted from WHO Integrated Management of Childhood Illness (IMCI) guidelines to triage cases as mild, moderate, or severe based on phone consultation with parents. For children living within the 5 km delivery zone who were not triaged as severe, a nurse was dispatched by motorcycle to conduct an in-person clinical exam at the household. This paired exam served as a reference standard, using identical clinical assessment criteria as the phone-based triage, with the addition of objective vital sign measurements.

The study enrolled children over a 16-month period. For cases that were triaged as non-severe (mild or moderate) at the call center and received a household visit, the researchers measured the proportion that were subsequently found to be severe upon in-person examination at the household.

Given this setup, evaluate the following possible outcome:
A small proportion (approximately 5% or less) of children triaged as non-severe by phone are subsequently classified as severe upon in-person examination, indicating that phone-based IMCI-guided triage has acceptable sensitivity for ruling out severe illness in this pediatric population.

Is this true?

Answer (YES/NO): YES